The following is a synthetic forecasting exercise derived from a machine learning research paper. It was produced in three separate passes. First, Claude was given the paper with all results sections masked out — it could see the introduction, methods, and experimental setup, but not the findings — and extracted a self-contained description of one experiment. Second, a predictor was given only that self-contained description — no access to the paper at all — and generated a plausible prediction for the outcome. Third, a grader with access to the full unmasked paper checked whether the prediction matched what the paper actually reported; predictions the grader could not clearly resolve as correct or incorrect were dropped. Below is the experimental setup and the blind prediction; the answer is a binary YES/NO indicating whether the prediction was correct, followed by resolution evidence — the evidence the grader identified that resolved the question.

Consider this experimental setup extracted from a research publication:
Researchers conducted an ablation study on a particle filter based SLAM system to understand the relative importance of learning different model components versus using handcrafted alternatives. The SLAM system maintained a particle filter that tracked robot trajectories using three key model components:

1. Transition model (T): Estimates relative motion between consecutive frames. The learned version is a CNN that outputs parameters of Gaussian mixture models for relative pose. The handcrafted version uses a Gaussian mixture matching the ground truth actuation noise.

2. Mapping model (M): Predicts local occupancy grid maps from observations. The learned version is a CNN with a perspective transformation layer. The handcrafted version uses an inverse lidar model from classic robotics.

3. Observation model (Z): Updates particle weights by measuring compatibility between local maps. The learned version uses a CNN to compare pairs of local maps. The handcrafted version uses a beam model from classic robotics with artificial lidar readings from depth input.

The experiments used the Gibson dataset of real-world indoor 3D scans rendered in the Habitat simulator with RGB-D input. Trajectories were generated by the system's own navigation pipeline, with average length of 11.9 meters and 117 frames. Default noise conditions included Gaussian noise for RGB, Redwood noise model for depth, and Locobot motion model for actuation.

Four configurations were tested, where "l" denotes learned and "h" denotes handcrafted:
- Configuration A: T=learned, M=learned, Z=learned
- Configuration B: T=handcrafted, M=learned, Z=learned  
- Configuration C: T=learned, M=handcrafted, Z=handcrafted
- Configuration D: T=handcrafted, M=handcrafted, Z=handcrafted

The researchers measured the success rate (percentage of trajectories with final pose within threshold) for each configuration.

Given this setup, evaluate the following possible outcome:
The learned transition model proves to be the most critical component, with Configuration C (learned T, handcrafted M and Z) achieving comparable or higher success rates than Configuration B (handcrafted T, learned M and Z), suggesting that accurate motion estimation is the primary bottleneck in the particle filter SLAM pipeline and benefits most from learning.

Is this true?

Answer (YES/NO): YES